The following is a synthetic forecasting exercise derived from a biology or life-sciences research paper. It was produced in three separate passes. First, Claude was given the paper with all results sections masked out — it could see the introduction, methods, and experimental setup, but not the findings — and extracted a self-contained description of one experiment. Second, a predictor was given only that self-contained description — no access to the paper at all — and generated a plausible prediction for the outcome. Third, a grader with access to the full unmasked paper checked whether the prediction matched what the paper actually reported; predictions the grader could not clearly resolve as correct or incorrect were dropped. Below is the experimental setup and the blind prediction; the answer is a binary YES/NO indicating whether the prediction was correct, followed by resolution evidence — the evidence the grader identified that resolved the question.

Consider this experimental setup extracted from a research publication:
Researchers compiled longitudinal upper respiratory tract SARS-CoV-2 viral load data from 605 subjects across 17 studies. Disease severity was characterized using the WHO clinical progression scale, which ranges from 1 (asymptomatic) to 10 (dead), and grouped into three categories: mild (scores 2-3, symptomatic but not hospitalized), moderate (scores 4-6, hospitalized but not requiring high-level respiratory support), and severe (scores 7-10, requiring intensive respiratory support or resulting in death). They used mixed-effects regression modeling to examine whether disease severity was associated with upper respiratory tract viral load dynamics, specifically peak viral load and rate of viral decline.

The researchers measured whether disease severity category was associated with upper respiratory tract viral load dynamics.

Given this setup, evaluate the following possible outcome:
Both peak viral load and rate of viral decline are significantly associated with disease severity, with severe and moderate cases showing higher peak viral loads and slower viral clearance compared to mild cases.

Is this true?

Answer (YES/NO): NO